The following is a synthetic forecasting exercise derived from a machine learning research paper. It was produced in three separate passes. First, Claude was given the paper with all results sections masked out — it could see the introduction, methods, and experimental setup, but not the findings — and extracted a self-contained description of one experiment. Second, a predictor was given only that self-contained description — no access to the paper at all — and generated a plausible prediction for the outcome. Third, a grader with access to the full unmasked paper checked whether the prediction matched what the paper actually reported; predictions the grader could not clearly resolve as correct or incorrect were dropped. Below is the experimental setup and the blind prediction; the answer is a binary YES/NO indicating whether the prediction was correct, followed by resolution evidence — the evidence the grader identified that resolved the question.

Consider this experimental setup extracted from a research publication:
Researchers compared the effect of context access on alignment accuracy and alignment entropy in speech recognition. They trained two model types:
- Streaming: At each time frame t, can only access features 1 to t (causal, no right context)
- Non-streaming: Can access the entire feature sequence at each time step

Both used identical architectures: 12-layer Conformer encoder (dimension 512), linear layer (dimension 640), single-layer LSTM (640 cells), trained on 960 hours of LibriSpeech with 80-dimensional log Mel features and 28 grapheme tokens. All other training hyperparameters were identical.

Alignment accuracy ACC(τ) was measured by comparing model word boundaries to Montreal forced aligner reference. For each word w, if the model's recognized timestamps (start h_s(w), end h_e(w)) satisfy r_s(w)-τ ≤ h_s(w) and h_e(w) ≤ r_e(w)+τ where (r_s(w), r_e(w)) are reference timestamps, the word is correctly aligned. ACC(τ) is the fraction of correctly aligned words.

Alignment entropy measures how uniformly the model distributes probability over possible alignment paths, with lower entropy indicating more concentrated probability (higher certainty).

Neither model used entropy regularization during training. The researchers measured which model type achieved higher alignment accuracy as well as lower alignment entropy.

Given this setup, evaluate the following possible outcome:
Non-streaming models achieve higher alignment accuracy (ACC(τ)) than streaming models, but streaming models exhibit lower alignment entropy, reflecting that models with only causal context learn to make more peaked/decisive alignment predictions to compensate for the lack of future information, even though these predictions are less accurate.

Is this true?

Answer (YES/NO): NO